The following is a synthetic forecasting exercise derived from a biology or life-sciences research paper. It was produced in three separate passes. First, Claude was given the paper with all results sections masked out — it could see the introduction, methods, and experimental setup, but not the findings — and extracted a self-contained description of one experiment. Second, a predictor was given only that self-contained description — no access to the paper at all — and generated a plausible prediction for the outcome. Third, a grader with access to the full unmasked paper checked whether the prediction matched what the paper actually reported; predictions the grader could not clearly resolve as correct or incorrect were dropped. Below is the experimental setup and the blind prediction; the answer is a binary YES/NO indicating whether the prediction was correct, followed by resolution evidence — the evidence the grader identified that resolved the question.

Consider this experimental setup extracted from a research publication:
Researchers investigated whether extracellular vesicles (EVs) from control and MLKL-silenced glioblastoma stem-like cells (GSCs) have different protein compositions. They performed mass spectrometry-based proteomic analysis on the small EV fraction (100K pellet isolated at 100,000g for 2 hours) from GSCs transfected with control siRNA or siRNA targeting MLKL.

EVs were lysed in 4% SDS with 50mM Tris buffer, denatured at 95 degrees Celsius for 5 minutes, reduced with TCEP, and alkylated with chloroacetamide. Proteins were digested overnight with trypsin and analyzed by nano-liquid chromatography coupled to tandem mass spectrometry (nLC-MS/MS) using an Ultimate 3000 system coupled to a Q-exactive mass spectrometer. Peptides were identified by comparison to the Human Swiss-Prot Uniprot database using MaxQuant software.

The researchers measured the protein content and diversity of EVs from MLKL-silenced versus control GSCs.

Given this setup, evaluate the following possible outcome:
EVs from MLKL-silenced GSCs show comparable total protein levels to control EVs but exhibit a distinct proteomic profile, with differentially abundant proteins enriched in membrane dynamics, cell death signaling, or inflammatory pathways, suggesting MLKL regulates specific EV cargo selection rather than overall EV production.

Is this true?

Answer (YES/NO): NO